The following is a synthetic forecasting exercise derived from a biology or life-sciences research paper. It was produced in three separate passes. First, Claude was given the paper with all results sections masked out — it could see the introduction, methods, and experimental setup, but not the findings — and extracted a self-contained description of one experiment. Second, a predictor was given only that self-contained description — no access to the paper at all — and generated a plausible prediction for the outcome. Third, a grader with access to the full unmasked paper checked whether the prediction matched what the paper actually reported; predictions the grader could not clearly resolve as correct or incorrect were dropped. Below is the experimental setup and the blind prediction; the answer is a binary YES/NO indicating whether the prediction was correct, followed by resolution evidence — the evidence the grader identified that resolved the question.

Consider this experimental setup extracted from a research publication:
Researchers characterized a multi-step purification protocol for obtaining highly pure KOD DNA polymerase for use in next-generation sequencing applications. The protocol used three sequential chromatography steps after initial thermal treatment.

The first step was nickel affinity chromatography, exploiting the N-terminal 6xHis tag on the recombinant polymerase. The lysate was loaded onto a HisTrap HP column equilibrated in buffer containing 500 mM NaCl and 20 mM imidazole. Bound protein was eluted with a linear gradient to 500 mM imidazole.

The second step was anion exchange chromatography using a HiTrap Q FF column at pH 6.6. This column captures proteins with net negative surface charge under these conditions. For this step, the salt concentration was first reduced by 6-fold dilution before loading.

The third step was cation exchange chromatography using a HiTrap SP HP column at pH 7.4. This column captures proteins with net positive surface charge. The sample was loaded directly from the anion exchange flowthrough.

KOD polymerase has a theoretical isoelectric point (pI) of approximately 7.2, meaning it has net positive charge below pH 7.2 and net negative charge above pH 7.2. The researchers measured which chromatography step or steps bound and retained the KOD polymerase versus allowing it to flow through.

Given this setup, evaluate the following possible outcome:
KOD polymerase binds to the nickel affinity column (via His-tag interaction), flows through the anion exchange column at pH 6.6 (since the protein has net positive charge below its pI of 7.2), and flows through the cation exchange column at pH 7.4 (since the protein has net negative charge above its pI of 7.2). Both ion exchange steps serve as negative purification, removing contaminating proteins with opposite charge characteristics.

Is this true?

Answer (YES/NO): NO